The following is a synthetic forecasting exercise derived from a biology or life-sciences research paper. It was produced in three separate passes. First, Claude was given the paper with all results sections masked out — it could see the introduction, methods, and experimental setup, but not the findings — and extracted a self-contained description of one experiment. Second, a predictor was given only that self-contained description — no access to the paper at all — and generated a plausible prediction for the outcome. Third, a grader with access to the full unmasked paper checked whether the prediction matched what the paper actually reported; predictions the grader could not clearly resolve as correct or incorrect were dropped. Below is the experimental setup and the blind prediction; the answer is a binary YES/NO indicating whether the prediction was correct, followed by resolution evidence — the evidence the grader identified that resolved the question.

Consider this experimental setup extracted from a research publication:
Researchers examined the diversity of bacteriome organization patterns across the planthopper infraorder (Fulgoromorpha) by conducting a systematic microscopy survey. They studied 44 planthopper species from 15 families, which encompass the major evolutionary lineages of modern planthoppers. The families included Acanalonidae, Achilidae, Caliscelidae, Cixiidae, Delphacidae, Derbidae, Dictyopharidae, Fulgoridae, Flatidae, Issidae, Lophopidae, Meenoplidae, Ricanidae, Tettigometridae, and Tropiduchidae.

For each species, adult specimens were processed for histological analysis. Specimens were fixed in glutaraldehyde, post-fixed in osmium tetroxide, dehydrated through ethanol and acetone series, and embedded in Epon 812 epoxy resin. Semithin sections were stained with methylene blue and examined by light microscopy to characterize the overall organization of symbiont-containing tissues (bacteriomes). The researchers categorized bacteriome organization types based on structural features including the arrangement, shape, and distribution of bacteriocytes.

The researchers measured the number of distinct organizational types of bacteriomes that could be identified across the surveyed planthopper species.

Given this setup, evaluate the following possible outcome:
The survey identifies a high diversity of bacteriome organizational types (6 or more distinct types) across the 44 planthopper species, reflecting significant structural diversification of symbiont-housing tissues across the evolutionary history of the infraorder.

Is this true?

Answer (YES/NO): YES